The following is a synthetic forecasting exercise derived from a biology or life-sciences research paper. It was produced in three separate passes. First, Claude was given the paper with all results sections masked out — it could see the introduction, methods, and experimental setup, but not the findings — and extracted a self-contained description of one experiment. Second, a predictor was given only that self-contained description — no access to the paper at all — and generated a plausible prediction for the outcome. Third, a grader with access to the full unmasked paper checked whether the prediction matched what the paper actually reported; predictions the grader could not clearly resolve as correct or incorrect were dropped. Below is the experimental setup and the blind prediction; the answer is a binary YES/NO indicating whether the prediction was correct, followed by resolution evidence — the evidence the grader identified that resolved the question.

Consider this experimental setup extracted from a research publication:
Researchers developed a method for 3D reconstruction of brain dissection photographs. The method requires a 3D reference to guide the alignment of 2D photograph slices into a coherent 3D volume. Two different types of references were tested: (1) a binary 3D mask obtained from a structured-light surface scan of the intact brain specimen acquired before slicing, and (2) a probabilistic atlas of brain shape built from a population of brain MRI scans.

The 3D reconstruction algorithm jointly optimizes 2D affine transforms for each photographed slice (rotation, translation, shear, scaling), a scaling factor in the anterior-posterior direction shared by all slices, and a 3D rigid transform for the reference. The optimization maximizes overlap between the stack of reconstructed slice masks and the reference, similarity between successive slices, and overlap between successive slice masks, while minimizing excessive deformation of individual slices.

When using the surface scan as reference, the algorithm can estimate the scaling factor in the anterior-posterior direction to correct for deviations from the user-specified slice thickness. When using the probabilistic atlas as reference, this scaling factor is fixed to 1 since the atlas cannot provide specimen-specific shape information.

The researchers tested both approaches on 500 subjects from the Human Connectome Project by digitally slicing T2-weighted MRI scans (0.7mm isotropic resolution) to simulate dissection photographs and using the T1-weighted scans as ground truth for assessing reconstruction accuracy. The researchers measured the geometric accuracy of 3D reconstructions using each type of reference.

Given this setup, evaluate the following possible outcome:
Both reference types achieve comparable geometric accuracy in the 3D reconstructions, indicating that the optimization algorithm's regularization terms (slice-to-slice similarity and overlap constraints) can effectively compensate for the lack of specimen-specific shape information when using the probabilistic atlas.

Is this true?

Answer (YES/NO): NO